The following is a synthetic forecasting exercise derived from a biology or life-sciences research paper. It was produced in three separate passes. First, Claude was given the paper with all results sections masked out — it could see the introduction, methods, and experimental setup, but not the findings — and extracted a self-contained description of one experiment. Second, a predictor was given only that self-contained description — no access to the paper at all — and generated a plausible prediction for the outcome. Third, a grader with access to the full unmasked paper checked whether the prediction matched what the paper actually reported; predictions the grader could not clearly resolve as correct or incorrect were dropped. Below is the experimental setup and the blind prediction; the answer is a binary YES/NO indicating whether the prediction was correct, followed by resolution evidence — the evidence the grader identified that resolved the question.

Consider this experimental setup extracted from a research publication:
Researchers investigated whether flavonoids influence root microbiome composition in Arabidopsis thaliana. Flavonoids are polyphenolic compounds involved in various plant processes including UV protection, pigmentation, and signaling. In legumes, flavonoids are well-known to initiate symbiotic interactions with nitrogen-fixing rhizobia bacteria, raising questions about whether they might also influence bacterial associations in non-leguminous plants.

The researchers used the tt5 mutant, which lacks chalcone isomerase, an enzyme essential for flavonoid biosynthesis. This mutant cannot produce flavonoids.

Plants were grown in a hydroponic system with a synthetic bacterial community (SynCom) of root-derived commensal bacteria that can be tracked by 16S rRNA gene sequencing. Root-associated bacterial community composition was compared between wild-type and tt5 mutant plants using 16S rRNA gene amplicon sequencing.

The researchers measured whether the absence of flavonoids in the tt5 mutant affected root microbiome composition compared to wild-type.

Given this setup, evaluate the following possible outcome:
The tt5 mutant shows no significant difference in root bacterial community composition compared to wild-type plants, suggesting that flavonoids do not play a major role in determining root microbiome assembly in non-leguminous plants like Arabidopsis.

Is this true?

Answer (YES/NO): YES